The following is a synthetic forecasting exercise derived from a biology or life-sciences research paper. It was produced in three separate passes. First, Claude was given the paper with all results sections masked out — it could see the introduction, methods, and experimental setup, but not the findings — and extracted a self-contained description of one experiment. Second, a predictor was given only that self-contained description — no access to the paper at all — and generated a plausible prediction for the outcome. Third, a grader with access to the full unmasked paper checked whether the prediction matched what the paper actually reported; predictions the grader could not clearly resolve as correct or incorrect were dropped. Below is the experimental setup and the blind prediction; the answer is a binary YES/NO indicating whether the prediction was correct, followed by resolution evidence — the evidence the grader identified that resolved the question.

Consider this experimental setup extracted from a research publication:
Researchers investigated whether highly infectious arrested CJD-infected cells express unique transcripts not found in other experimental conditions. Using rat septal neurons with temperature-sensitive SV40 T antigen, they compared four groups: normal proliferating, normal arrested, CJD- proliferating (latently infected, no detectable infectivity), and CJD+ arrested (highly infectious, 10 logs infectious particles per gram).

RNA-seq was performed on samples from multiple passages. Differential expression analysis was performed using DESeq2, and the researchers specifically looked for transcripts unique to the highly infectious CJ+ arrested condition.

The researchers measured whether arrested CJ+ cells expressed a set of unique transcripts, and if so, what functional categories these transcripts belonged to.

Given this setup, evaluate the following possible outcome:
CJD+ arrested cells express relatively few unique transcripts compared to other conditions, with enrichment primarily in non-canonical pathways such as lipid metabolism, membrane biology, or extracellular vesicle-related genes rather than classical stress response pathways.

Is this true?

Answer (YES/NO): NO